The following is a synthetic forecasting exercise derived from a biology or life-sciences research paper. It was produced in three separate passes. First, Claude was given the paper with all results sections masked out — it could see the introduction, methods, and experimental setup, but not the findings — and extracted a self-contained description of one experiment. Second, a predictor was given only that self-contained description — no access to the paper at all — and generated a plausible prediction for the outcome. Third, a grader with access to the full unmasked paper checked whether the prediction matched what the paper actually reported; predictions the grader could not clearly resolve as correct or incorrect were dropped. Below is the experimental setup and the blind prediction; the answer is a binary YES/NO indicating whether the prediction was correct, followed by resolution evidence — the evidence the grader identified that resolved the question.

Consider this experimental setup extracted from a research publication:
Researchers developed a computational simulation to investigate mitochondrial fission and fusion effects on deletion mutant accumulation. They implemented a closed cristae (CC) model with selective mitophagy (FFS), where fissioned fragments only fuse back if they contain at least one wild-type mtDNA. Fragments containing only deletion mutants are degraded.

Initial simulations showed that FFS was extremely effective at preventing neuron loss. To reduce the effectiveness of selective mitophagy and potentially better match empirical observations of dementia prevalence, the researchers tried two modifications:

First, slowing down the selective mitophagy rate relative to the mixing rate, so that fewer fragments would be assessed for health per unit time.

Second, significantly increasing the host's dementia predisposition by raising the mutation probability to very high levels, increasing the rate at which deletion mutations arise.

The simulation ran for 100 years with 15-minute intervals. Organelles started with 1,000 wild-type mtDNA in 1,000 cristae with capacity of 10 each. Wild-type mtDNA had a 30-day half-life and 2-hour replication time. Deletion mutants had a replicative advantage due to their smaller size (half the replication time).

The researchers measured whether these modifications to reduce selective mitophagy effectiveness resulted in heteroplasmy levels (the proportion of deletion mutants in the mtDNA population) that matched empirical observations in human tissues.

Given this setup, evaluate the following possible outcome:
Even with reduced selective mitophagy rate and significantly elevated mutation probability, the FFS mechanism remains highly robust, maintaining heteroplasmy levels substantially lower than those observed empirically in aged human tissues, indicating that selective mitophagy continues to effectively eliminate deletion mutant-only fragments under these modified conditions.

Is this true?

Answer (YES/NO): NO